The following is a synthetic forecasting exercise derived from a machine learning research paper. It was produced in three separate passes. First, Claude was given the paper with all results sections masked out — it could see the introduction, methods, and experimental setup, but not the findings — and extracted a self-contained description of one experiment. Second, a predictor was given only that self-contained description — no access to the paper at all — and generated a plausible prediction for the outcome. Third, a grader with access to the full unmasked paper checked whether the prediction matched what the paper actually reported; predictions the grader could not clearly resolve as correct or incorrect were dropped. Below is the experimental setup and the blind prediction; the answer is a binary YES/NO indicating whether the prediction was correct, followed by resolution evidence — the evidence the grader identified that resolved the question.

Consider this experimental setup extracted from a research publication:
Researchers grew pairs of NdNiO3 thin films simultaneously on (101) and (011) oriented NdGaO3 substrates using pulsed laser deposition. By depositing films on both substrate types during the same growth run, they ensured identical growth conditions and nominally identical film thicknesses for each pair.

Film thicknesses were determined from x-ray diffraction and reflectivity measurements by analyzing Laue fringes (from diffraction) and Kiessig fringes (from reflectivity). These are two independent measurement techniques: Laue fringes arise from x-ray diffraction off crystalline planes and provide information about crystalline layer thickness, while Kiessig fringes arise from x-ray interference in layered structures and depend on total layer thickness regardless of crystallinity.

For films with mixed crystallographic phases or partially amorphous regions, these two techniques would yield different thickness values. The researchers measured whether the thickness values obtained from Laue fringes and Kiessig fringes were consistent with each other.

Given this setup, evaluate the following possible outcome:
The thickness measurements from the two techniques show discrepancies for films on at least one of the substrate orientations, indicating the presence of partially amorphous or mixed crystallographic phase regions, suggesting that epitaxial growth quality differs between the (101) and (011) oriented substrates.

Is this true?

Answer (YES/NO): NO